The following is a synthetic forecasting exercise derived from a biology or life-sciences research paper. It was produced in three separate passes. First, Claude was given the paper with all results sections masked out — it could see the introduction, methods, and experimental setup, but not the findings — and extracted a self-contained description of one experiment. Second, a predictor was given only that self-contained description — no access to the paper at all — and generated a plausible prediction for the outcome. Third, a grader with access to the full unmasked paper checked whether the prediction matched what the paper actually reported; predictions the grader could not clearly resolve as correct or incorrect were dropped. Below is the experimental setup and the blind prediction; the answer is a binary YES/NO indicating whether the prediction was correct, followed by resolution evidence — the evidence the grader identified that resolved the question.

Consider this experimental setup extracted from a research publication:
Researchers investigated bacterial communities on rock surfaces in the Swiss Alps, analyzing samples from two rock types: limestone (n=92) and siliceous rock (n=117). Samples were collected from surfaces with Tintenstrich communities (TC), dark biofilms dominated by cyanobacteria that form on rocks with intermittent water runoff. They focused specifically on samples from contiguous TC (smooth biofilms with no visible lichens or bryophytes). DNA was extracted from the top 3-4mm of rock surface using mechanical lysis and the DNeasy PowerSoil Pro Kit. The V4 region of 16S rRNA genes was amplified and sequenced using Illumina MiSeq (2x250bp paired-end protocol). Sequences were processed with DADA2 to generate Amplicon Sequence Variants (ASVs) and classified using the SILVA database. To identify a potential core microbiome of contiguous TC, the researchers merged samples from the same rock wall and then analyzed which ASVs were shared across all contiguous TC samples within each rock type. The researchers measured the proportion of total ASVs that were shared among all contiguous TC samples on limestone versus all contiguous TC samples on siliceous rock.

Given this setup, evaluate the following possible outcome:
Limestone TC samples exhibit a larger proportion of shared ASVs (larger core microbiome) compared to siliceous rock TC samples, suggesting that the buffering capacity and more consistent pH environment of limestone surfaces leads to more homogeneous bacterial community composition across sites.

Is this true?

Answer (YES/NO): YES